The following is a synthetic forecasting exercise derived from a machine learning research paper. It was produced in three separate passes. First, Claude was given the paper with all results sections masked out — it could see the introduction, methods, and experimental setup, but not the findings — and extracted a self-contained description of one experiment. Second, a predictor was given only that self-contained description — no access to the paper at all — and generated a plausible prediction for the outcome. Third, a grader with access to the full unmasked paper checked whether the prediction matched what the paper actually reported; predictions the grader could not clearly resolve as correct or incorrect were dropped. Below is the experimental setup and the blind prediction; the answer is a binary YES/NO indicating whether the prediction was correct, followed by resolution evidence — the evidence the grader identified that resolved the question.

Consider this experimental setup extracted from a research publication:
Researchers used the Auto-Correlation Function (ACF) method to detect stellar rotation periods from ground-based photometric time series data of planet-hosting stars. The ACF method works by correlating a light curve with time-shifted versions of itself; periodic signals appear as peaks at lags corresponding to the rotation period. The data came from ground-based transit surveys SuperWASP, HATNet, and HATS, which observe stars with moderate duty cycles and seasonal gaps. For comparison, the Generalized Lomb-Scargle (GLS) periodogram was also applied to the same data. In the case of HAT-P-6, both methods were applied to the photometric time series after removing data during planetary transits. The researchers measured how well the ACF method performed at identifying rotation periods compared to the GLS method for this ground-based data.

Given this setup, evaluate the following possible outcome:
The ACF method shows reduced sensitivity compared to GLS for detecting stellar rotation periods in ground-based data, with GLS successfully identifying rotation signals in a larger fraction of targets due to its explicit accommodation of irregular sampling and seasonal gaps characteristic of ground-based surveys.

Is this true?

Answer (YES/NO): NO